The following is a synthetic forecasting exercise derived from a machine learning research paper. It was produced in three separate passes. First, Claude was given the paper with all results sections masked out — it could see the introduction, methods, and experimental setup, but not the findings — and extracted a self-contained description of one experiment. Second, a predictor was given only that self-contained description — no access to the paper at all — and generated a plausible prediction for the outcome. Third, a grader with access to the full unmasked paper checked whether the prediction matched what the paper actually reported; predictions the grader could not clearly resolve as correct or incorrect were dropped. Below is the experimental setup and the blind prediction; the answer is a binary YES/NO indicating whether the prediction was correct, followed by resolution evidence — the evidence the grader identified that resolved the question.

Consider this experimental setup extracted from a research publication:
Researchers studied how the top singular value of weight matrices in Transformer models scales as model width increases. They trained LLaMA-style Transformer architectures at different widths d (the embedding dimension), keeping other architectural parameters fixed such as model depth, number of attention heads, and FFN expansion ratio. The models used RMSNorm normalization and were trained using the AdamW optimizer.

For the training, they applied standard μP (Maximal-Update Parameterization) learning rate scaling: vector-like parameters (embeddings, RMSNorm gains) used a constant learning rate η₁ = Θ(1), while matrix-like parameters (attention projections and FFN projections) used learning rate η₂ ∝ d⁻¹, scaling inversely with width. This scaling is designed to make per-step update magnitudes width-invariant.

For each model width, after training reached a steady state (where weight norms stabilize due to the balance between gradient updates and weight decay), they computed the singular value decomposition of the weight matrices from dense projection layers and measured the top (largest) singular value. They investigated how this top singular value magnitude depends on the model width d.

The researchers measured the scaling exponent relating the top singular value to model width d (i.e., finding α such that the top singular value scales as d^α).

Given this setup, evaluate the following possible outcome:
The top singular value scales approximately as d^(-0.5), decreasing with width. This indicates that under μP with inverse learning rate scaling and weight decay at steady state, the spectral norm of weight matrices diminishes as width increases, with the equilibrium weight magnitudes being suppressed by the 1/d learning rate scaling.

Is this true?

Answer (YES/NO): NO